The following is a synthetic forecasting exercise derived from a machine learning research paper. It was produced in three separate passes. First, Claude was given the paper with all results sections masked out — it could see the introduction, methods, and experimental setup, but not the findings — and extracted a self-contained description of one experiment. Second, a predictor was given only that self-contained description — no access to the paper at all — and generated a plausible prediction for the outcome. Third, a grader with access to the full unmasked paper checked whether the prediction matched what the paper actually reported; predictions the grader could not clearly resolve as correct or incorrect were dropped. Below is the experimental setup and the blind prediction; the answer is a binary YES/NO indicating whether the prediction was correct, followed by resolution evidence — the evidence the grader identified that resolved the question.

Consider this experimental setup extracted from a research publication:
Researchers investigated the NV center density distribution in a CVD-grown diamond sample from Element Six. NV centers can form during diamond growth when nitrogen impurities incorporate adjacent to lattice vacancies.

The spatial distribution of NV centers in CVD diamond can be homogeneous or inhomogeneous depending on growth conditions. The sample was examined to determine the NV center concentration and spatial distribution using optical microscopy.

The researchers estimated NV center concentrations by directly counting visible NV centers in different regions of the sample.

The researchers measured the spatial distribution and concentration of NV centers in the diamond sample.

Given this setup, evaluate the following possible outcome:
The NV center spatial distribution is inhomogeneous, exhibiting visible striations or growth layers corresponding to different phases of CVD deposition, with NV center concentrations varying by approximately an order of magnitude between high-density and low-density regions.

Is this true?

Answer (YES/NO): NO